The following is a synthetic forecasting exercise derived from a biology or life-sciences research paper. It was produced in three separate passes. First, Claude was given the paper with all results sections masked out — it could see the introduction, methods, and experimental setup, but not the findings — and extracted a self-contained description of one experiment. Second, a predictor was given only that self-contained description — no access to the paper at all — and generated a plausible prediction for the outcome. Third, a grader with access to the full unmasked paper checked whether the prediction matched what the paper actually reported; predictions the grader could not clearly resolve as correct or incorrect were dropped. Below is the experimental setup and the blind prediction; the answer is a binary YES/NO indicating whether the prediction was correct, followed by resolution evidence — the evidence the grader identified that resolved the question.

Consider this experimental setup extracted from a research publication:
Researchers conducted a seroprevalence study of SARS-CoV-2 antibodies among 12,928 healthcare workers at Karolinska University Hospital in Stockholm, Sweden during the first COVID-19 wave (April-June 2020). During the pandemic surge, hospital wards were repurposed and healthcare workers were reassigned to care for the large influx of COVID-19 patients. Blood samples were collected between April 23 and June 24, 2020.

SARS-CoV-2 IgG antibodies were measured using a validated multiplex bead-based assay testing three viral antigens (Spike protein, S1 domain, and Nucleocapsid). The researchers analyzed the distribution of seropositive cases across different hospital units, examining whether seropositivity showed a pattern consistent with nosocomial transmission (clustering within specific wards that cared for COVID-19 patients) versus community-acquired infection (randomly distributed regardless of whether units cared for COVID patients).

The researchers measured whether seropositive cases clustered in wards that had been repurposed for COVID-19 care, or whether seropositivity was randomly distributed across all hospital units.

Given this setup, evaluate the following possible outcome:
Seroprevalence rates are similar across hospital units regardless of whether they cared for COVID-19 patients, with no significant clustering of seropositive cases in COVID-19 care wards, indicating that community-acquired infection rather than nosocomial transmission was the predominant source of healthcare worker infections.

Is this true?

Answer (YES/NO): NO